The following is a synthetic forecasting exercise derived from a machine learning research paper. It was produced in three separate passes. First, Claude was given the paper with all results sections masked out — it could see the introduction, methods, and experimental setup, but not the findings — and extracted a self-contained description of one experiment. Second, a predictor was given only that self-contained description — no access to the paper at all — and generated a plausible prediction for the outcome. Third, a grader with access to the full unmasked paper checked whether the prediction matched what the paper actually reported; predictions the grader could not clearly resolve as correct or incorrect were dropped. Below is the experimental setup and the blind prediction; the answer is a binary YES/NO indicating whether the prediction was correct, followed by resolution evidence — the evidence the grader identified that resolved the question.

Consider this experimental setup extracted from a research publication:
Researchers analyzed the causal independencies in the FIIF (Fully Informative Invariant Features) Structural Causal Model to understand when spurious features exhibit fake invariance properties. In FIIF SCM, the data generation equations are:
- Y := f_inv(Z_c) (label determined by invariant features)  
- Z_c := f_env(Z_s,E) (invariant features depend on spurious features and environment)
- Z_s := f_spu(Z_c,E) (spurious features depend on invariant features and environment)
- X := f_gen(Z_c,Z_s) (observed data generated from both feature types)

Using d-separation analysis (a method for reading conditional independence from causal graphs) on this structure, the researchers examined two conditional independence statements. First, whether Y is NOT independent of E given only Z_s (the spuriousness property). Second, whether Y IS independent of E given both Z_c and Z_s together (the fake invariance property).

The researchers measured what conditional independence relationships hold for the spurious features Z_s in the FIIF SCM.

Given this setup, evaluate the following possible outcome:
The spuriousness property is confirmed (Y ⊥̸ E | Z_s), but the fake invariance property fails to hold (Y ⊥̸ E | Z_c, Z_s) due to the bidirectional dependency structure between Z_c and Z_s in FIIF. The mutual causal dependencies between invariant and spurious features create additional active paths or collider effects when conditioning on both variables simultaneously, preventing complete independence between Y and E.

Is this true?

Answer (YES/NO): NO